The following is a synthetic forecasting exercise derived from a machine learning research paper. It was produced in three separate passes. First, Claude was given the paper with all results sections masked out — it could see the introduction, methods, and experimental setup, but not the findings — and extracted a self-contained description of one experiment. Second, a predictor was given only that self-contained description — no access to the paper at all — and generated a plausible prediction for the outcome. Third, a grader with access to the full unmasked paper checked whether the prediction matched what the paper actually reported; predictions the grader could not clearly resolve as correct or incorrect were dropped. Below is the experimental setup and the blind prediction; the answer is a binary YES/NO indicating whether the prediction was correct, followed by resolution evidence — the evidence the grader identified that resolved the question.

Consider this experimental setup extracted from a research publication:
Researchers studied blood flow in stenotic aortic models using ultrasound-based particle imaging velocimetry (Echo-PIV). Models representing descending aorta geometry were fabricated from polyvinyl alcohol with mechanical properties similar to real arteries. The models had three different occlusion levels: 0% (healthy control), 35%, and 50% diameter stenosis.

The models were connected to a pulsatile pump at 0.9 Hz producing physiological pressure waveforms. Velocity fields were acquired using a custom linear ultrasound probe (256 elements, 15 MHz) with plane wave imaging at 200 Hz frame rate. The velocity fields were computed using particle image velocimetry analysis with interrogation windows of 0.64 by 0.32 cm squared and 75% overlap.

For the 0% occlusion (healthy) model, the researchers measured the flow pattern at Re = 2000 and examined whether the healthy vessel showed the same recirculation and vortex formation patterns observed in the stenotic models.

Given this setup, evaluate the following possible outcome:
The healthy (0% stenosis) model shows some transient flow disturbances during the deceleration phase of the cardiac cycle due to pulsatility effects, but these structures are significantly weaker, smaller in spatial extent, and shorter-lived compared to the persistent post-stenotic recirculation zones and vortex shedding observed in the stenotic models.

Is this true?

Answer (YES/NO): NO